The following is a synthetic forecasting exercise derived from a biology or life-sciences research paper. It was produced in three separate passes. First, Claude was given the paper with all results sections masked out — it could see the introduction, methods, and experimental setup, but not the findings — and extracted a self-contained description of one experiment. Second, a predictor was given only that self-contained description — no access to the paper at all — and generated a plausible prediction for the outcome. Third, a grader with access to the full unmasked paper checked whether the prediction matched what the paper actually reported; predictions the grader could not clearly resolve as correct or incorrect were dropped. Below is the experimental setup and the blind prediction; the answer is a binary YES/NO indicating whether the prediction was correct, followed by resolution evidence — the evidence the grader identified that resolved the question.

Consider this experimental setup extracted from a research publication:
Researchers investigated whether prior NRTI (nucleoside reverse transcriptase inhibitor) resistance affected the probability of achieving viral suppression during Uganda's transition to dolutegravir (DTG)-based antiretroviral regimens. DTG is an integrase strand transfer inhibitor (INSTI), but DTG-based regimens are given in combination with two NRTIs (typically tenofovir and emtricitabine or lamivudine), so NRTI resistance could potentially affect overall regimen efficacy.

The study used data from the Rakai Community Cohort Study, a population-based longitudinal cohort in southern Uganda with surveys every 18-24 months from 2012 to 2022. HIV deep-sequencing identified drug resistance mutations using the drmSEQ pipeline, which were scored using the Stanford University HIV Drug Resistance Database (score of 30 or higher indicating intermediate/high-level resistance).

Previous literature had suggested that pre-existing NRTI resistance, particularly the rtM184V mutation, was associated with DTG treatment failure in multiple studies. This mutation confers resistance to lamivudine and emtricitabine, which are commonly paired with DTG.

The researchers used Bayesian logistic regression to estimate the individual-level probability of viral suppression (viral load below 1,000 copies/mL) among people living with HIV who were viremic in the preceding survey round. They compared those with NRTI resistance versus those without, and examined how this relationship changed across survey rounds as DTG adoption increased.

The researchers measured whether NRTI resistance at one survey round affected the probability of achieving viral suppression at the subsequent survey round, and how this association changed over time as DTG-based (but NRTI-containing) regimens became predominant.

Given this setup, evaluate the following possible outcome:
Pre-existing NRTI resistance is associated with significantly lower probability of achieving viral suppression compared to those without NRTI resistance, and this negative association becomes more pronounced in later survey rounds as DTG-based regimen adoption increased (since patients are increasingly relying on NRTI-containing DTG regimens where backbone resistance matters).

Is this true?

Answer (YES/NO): NO